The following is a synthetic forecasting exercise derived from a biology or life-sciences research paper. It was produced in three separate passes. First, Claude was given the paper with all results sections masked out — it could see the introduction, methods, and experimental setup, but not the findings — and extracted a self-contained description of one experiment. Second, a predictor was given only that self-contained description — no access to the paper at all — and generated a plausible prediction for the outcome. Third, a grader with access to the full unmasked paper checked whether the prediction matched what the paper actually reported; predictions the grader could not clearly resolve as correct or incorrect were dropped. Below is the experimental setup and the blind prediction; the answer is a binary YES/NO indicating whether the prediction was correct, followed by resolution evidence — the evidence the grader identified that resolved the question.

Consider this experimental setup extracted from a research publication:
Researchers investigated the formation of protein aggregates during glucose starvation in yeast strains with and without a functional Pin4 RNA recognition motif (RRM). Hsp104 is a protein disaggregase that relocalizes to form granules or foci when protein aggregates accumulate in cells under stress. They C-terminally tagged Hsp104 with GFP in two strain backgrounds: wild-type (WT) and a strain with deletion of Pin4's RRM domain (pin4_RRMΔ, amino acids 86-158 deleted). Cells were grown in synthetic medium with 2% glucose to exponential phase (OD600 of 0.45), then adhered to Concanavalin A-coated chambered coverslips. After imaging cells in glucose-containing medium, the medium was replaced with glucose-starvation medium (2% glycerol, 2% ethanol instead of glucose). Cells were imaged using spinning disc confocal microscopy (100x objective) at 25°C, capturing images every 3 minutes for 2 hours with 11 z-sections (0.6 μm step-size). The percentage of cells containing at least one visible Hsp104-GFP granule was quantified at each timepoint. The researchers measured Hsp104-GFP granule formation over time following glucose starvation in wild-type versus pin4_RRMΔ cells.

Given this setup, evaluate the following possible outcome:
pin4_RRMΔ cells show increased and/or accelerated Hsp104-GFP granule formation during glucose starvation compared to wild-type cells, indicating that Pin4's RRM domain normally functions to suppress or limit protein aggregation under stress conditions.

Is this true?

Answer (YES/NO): NO